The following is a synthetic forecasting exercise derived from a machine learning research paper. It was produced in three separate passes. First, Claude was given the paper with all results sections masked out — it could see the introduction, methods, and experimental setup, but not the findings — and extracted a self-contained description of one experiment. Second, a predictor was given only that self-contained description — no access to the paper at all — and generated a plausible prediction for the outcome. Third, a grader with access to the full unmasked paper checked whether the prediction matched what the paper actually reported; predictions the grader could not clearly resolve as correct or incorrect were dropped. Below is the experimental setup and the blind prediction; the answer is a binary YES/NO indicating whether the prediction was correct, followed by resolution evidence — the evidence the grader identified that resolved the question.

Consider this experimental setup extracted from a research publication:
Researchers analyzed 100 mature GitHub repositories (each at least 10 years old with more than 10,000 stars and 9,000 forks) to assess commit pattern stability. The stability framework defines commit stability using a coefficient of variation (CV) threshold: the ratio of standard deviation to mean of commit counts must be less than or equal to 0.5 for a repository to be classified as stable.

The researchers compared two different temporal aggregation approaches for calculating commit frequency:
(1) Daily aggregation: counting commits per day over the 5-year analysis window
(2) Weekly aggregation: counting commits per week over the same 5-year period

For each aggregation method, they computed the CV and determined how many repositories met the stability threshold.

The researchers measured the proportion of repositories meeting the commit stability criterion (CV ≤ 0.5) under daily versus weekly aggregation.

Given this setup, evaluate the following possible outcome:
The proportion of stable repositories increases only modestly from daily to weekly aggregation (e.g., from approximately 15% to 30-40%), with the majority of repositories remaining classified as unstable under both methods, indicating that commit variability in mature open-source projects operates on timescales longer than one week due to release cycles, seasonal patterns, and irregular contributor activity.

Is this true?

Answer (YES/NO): NO